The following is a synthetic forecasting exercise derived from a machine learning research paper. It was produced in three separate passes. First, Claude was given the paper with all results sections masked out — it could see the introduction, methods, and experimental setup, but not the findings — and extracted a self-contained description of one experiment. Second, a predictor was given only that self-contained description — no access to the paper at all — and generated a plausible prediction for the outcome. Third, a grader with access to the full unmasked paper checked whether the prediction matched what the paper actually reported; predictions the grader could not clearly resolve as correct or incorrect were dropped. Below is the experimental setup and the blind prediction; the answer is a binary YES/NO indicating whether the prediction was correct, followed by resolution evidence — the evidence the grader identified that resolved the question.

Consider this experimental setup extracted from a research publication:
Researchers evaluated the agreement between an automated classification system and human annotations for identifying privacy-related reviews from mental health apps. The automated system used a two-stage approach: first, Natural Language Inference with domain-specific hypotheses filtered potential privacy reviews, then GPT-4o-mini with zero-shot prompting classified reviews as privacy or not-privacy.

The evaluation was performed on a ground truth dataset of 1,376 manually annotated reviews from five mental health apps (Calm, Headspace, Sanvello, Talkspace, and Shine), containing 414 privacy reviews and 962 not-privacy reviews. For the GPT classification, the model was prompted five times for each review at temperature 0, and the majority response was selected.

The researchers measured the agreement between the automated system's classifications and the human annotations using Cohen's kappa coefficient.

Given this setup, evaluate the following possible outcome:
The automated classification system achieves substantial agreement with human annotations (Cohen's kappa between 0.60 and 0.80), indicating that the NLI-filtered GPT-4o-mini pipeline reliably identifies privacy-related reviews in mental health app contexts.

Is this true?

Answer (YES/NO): YES